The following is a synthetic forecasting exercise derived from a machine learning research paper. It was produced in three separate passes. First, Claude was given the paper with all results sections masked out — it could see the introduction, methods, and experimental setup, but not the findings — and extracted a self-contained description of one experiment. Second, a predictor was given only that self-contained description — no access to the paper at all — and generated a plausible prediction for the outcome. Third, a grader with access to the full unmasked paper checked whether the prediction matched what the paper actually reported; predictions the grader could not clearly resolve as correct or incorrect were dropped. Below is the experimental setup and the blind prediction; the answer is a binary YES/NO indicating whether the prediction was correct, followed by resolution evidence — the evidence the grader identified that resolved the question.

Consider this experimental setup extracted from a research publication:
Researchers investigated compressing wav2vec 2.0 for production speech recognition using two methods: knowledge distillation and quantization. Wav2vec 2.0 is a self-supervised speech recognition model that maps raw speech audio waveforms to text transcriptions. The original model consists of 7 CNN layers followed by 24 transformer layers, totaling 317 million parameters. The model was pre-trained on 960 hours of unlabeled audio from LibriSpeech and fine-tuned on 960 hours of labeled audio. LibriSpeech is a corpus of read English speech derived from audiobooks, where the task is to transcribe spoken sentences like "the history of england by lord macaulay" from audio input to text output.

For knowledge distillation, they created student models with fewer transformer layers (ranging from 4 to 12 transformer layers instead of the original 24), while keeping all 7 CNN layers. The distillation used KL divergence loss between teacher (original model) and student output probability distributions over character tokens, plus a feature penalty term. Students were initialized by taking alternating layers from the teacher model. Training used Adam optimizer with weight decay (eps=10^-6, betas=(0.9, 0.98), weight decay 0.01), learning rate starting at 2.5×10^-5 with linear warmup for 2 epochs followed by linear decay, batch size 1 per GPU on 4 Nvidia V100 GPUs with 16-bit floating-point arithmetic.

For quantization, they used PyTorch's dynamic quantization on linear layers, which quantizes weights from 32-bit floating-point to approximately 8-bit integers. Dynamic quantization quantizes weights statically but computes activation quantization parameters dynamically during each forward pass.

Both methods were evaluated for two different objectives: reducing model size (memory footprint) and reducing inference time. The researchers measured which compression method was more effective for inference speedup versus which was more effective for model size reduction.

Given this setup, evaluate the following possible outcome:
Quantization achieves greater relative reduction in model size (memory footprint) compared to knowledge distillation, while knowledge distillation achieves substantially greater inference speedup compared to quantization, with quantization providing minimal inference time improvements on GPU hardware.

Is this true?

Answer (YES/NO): NO